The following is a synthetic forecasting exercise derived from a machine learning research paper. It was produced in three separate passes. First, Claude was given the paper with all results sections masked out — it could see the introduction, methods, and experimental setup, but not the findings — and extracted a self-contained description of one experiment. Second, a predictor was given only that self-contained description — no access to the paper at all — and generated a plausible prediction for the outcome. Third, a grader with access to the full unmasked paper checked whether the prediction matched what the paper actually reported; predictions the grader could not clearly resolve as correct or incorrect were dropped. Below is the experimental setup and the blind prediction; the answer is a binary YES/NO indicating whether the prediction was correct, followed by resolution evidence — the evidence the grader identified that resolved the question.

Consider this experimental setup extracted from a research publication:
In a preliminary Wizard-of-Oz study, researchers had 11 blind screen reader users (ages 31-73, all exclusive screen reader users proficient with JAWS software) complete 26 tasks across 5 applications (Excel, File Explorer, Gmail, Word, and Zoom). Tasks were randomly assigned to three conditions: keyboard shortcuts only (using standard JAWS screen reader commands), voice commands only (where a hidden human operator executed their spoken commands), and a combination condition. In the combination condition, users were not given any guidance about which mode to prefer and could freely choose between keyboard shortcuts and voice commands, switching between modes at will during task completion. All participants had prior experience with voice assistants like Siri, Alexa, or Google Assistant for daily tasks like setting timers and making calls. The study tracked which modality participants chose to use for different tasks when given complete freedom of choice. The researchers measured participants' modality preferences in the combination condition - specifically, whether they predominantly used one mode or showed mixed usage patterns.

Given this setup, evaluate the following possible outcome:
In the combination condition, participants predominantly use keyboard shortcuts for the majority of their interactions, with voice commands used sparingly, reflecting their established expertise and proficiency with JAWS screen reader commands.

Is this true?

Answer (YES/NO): NO